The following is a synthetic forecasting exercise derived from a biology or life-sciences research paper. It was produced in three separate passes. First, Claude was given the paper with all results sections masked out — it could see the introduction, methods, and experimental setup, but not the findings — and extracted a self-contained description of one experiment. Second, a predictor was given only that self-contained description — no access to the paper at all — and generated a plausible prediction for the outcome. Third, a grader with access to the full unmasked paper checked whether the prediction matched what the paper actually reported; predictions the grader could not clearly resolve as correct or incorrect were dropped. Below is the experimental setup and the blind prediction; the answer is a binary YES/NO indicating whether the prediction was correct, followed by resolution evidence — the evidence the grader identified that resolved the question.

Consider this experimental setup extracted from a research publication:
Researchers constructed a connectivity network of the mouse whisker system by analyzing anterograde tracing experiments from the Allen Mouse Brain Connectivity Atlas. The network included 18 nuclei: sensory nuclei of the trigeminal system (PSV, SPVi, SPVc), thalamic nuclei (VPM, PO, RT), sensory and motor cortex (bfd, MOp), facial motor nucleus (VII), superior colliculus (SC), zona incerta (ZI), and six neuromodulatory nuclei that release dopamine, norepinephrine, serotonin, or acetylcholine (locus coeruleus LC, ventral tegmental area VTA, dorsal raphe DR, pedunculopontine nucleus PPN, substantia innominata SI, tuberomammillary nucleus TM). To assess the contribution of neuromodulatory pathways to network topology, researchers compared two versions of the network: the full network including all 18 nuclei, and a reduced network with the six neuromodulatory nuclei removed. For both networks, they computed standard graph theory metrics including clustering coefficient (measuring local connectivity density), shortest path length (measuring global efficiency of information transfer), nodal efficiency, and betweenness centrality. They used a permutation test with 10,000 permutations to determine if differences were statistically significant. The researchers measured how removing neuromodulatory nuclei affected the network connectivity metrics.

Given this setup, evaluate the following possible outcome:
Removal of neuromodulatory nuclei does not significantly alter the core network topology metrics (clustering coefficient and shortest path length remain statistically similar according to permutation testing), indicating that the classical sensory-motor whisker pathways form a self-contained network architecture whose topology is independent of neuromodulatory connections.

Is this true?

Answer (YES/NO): NO